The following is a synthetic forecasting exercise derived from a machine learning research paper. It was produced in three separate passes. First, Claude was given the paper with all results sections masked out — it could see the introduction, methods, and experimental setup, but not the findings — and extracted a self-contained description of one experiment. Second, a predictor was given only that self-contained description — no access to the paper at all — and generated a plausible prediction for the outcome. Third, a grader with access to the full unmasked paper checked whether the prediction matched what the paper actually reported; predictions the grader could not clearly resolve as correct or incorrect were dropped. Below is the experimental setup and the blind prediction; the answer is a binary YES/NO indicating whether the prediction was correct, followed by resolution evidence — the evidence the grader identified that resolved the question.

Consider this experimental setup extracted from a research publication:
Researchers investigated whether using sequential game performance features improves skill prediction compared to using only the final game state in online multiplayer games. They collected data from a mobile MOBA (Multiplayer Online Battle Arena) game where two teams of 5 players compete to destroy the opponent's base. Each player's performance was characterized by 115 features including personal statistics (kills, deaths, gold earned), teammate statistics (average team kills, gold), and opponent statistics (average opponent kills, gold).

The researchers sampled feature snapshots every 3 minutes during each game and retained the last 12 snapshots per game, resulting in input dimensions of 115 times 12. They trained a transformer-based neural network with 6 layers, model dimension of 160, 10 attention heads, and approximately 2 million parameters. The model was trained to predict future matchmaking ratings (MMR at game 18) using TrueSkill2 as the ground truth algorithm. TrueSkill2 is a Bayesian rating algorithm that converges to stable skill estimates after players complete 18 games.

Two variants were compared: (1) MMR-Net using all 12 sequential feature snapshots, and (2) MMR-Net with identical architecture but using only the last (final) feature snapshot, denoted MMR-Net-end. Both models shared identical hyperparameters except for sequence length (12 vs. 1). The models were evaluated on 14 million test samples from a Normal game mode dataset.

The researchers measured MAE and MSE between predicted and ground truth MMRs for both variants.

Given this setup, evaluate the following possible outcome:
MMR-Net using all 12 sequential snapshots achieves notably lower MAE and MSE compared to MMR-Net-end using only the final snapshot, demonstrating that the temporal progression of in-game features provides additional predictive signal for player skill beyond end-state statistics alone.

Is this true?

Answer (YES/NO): YES